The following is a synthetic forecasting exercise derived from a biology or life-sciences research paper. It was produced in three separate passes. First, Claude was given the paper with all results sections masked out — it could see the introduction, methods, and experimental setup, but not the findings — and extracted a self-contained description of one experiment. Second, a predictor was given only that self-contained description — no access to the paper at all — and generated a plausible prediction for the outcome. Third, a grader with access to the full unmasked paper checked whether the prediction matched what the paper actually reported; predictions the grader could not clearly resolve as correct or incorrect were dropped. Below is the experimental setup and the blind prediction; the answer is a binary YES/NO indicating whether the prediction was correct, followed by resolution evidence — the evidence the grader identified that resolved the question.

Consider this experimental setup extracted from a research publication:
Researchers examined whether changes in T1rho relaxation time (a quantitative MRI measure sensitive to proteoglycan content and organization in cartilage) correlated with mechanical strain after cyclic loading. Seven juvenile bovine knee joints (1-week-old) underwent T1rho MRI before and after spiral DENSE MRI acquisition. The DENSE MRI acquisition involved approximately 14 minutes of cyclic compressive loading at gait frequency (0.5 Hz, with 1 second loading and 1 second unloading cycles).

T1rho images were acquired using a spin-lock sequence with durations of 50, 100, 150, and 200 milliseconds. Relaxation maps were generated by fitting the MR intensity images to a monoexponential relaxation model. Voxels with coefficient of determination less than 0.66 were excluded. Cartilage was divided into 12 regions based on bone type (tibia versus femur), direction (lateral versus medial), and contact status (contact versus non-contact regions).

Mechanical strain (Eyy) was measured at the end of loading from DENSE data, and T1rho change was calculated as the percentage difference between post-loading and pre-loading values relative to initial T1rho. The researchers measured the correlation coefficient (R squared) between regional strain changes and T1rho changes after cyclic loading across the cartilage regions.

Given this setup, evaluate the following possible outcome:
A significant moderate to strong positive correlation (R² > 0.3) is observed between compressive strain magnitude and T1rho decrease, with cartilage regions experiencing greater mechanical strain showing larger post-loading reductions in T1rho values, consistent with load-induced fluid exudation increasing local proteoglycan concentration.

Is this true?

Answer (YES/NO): NO